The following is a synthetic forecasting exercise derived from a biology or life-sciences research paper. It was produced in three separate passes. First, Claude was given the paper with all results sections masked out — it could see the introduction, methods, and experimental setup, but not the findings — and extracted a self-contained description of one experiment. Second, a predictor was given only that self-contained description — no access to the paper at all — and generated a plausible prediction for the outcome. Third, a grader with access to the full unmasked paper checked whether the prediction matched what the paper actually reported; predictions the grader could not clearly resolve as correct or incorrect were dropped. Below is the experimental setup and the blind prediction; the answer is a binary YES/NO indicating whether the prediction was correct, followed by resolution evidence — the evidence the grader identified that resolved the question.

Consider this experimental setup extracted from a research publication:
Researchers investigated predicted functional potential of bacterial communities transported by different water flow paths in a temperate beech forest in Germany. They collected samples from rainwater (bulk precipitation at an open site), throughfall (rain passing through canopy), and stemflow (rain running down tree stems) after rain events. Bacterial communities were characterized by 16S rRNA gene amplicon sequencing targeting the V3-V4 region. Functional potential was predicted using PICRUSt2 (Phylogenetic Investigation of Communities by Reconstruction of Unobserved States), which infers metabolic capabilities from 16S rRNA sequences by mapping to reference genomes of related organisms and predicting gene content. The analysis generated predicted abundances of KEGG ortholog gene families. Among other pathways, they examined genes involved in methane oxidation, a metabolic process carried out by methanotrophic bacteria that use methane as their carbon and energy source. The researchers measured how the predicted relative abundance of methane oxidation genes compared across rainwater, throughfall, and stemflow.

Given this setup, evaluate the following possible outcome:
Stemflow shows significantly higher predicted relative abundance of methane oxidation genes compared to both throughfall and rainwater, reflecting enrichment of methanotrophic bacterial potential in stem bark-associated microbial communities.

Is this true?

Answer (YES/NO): NO